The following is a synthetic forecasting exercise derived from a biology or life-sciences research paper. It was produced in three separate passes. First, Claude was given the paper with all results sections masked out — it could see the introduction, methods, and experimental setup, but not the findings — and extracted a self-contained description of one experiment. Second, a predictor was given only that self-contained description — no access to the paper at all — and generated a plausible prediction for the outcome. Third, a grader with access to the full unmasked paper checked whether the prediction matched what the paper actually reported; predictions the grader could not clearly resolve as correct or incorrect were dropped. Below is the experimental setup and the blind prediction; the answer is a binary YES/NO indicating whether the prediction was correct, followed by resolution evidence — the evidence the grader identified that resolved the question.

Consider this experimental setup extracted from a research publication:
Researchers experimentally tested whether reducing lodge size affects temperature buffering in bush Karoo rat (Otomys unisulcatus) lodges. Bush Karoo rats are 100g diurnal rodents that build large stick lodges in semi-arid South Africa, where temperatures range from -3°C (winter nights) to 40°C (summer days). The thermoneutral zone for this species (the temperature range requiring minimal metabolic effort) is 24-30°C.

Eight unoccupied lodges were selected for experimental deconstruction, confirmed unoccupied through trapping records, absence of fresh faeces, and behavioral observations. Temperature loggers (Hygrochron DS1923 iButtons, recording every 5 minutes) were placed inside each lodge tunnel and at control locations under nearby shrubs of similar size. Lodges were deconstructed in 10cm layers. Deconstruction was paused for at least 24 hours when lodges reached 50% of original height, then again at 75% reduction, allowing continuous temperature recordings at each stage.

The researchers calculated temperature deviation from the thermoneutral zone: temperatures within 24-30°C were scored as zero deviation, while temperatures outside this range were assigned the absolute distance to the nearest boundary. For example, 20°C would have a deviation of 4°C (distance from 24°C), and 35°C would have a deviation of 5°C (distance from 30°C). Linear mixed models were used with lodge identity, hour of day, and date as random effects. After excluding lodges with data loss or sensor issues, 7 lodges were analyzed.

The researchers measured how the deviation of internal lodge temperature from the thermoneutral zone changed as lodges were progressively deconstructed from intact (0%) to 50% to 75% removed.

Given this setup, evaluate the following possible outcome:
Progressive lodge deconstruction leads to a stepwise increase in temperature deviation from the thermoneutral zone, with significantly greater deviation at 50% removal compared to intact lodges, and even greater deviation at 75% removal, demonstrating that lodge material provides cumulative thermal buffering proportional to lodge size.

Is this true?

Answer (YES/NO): NO